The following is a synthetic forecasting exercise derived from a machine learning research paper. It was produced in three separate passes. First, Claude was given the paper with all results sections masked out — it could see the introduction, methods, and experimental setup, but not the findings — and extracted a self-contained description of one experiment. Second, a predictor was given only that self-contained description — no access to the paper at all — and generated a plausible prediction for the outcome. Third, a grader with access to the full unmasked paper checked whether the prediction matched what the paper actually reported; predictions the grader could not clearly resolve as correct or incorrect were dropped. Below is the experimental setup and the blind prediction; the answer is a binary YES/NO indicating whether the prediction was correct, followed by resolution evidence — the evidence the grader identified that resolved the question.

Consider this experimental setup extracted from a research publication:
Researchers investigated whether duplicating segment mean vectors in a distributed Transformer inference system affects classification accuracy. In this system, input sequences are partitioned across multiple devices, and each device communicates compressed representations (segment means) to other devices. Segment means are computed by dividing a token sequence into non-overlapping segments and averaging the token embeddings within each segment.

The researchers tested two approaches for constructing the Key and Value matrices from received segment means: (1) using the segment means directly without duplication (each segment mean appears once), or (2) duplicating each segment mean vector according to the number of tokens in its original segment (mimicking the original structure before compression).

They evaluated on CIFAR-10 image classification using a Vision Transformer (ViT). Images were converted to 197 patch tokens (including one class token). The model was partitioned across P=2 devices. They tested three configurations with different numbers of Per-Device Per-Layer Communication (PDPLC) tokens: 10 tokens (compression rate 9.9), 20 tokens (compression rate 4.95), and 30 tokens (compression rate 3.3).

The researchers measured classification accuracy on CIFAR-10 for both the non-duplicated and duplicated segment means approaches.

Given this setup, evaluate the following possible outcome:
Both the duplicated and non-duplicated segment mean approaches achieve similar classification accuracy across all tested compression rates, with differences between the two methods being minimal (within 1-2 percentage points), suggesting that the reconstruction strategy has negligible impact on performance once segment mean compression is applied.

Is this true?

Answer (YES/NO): NO